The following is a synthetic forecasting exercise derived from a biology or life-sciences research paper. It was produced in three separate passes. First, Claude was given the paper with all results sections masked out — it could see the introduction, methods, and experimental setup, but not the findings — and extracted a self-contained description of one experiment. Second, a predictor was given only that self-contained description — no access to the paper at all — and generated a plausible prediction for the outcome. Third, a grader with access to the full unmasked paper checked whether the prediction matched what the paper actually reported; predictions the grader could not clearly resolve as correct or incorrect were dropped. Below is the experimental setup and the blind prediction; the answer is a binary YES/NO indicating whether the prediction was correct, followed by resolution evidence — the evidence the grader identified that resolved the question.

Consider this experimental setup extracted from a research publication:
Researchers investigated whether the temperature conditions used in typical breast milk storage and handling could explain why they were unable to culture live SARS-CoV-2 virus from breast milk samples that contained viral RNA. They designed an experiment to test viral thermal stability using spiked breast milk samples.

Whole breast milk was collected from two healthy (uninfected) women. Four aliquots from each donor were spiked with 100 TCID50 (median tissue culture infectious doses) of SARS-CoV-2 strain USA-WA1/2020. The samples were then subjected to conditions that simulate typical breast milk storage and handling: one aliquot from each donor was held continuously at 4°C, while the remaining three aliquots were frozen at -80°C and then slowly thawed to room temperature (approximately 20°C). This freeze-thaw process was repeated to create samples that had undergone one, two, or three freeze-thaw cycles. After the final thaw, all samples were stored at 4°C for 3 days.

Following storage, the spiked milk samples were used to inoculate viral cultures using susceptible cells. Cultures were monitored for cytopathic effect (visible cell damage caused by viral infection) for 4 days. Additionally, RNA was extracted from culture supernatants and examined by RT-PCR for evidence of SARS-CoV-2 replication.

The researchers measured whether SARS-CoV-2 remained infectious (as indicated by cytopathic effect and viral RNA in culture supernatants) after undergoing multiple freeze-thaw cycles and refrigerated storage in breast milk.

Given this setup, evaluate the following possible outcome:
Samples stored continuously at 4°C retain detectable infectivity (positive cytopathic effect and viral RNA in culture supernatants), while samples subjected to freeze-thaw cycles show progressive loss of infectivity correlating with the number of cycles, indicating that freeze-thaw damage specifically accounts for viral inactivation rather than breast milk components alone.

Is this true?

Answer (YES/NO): NO